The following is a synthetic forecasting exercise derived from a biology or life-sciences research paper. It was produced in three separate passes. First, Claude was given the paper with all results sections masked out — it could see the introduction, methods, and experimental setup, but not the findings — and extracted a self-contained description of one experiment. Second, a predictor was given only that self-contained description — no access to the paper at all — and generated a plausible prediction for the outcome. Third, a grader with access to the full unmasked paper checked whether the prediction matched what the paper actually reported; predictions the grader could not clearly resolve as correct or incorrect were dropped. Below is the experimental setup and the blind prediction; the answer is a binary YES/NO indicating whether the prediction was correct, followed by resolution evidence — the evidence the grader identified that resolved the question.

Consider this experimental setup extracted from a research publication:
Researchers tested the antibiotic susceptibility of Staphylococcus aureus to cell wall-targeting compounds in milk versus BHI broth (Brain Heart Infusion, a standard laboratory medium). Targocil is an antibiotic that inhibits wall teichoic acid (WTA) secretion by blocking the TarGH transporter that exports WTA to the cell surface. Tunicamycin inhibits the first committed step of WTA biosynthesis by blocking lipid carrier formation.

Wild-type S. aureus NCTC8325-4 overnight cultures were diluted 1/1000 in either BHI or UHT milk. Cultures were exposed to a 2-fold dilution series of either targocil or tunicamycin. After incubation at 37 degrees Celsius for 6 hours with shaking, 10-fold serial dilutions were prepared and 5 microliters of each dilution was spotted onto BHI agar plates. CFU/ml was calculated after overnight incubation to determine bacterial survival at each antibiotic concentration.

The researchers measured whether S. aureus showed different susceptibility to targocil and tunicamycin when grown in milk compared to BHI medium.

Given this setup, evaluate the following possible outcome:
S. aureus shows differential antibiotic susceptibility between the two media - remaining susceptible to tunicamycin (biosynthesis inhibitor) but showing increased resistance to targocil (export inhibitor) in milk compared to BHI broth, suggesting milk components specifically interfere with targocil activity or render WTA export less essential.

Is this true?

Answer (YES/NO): NO